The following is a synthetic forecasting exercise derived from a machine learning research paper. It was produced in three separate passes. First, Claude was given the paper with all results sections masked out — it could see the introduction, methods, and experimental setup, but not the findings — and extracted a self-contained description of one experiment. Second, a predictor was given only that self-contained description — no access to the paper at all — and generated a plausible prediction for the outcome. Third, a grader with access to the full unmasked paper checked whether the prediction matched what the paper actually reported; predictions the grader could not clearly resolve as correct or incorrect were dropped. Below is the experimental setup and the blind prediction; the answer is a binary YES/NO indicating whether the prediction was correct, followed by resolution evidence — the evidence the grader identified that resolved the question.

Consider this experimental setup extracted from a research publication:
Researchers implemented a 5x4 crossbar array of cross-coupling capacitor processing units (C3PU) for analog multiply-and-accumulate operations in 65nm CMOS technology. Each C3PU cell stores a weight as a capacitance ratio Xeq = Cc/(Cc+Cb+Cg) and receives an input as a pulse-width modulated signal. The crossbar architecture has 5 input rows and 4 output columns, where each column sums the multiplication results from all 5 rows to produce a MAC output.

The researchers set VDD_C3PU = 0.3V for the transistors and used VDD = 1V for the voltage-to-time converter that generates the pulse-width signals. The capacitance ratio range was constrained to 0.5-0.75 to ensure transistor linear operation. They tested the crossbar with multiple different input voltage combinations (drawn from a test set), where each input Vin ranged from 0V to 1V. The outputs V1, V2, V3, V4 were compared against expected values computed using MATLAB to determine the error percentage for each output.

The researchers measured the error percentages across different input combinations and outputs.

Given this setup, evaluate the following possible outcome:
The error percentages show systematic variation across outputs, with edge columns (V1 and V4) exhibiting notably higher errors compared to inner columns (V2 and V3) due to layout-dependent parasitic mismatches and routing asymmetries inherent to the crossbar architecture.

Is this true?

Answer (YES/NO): NO